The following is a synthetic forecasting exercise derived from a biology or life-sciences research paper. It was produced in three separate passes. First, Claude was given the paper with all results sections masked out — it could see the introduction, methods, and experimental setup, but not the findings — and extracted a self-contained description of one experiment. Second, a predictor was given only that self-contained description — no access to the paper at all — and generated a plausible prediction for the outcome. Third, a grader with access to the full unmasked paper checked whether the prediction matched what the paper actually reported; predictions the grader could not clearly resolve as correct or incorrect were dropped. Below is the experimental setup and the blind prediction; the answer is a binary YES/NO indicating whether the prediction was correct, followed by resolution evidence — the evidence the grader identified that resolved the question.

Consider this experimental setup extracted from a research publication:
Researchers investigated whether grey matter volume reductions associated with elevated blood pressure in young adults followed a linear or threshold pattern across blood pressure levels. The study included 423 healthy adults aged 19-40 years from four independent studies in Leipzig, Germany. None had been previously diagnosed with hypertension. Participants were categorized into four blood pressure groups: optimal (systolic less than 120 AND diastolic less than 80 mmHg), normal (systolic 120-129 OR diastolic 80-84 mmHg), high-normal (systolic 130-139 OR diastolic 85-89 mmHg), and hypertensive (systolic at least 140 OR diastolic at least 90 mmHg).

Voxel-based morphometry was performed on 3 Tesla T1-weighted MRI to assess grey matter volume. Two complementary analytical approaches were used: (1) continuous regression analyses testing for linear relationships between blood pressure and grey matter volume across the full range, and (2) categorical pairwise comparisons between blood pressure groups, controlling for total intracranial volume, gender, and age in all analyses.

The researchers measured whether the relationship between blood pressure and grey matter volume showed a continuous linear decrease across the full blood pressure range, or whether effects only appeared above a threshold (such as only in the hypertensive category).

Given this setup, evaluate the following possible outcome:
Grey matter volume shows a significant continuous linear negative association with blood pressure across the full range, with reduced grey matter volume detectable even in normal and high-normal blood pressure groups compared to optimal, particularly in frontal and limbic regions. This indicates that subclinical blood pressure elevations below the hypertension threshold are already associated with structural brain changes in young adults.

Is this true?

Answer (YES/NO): YES